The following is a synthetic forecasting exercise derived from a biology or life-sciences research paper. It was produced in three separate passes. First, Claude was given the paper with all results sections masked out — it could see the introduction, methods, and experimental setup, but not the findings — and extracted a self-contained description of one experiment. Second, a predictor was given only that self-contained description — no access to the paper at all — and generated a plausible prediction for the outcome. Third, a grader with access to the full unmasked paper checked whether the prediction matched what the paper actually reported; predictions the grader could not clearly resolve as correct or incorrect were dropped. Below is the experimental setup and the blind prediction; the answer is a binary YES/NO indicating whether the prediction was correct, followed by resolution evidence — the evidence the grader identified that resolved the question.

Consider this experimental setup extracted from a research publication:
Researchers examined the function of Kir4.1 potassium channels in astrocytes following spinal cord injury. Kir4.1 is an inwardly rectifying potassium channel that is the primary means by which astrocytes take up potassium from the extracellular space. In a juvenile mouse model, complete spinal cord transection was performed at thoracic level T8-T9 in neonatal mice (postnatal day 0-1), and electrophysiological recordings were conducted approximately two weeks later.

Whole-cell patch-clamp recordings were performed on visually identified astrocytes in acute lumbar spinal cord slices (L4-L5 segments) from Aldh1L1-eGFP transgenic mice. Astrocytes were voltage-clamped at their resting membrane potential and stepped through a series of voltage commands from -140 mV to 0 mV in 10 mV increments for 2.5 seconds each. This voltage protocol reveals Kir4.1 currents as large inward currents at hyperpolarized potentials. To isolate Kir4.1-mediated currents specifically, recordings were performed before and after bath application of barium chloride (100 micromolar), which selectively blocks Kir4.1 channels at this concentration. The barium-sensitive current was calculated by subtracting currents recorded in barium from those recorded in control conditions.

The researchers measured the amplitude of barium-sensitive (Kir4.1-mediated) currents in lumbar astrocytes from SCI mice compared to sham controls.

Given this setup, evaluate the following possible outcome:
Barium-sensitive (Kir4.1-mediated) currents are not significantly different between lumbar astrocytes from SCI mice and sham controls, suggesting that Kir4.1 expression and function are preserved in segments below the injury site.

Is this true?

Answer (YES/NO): NO